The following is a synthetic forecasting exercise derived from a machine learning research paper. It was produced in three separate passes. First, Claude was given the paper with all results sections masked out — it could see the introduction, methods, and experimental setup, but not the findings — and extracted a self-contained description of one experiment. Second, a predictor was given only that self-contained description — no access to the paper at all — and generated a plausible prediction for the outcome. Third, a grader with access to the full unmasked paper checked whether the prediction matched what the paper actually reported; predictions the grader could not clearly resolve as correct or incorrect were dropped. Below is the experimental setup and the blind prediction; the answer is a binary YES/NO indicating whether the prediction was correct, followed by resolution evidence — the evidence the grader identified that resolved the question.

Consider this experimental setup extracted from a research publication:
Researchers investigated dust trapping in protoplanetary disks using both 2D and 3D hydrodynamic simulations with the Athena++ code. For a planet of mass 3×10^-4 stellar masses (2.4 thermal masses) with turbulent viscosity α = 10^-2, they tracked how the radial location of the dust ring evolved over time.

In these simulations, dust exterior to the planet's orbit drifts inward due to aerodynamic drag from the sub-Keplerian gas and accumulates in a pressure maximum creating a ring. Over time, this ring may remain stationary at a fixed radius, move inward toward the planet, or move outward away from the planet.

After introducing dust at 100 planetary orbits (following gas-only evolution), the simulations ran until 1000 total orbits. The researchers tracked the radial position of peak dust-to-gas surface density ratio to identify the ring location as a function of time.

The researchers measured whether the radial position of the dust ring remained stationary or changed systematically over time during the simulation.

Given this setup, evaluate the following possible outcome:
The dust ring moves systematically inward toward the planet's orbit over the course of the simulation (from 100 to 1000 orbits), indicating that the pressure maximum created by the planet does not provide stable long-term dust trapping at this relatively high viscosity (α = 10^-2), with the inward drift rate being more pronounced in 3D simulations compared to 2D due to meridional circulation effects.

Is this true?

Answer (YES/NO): NO